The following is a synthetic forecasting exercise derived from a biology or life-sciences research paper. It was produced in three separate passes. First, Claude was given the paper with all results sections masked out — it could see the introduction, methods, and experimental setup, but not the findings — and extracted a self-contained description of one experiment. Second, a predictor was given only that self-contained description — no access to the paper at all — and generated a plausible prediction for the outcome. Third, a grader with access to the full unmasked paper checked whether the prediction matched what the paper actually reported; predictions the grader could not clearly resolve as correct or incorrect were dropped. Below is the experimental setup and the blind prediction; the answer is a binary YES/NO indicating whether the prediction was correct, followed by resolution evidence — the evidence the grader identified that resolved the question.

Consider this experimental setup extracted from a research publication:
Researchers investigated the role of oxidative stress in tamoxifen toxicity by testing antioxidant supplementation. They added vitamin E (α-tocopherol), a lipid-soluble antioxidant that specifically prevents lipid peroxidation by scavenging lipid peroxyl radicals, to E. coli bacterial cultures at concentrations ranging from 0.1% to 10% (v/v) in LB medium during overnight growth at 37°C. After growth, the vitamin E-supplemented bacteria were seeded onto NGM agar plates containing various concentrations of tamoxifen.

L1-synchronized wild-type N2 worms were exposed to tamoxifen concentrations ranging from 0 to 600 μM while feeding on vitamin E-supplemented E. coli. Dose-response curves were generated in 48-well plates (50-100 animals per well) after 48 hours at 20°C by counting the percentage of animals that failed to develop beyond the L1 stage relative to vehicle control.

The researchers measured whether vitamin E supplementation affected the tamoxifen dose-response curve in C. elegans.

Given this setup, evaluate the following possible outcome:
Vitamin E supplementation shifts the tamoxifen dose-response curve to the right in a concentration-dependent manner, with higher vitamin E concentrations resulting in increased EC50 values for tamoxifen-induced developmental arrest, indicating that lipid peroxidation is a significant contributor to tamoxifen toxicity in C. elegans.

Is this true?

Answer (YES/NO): NO